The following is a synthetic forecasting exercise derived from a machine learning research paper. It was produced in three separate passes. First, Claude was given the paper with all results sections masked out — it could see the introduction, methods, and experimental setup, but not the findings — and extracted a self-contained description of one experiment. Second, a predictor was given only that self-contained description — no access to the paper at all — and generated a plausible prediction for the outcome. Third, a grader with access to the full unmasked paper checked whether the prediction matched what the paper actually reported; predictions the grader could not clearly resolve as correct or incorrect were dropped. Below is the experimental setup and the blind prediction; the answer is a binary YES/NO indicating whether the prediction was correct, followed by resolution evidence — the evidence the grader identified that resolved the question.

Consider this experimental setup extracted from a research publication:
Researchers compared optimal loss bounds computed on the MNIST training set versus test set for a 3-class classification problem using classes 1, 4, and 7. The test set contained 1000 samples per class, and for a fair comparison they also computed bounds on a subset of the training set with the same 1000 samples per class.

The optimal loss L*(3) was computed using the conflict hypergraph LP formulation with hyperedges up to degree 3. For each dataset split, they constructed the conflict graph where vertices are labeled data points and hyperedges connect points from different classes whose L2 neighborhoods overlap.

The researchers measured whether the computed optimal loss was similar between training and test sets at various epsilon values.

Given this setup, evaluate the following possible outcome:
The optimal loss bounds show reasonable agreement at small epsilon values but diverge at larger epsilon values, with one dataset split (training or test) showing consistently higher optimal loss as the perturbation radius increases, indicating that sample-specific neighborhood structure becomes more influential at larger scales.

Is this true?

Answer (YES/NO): NO